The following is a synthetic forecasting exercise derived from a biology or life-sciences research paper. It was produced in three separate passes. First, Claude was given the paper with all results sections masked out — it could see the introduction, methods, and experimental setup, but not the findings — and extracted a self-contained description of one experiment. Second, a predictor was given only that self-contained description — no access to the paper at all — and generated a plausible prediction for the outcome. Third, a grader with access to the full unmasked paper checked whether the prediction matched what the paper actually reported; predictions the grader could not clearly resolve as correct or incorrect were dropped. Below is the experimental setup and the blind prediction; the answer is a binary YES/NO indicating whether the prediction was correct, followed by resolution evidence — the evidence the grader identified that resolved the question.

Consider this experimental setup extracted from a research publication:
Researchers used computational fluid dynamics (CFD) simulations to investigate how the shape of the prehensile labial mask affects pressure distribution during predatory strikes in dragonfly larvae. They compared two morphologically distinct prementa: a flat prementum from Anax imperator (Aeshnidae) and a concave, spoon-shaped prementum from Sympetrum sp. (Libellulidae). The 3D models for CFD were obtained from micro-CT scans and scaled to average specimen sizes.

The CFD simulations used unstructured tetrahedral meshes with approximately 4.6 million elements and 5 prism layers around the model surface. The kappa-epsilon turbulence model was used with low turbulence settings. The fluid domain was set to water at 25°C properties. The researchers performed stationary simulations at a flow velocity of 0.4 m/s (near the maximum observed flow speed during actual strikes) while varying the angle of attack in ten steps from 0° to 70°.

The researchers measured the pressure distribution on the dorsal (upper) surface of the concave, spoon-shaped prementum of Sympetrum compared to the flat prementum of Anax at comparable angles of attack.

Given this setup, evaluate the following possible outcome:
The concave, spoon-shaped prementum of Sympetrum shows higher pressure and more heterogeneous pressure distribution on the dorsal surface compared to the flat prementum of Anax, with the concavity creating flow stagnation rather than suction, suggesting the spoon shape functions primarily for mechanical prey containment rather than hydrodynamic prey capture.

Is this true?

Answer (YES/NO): NO